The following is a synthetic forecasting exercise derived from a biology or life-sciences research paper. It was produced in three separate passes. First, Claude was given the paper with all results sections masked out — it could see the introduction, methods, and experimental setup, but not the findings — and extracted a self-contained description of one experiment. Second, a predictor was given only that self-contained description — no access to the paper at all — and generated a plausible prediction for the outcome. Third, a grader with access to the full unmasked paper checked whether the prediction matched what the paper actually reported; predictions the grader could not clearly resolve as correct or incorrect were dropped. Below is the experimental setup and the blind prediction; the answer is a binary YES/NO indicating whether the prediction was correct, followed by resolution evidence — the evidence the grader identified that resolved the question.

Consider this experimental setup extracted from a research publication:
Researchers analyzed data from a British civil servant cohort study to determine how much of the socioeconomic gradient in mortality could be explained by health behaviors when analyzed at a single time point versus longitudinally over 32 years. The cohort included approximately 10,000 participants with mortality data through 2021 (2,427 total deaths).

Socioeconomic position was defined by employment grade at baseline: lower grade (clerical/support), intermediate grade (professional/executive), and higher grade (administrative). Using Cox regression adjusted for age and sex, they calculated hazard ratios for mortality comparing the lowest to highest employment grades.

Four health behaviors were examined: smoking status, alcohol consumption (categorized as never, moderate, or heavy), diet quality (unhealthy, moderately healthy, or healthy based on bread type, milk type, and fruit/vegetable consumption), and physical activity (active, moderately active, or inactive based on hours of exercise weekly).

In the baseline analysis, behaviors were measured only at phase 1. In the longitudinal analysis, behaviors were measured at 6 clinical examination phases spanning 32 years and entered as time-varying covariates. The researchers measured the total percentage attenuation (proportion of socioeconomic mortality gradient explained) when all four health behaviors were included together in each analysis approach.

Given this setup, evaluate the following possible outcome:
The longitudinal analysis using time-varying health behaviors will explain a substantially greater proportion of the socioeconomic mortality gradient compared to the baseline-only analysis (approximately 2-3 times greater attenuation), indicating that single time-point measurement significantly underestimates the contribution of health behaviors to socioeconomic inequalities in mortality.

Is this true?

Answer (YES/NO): NO